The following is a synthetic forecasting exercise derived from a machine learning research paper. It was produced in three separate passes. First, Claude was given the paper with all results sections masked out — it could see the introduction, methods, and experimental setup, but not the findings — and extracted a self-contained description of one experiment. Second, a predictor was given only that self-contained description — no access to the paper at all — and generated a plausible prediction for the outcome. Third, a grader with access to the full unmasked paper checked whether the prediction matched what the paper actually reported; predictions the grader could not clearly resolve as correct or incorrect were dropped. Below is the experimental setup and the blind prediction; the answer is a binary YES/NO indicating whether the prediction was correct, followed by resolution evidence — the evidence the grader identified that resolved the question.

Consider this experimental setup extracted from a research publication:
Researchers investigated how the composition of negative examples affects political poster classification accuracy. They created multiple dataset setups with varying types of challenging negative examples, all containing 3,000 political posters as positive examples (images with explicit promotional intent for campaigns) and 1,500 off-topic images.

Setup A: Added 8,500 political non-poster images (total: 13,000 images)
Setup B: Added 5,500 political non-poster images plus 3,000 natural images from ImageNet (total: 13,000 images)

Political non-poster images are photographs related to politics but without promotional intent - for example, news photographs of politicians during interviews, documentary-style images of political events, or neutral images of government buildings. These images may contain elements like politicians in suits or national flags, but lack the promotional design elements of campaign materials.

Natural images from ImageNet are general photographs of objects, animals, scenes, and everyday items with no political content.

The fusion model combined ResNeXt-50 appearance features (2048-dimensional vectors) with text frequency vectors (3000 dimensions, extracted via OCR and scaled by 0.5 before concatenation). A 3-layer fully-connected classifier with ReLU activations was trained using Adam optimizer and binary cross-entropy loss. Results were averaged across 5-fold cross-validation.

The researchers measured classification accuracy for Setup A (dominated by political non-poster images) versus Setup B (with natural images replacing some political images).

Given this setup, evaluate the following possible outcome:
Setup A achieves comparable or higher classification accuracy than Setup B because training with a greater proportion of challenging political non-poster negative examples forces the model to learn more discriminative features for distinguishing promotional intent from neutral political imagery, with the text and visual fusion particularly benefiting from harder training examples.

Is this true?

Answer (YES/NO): NO